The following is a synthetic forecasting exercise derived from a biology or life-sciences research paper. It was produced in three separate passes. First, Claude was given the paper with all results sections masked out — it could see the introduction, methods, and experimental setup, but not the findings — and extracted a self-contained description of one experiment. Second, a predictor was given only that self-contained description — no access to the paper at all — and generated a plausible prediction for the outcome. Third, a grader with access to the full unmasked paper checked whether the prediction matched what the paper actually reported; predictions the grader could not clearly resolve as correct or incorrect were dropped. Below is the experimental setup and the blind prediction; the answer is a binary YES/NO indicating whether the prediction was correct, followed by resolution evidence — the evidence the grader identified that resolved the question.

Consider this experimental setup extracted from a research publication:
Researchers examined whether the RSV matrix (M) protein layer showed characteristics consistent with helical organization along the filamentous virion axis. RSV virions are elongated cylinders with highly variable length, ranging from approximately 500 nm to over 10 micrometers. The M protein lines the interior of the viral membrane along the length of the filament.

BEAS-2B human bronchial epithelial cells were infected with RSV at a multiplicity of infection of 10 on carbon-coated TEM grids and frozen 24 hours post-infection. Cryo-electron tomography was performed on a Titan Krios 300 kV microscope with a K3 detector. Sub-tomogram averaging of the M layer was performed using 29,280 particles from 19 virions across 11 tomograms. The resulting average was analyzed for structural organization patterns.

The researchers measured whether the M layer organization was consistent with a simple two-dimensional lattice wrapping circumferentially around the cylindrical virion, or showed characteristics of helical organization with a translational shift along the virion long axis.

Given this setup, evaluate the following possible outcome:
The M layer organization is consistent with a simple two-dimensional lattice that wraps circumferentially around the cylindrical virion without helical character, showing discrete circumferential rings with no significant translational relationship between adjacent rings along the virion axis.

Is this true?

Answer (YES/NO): NO